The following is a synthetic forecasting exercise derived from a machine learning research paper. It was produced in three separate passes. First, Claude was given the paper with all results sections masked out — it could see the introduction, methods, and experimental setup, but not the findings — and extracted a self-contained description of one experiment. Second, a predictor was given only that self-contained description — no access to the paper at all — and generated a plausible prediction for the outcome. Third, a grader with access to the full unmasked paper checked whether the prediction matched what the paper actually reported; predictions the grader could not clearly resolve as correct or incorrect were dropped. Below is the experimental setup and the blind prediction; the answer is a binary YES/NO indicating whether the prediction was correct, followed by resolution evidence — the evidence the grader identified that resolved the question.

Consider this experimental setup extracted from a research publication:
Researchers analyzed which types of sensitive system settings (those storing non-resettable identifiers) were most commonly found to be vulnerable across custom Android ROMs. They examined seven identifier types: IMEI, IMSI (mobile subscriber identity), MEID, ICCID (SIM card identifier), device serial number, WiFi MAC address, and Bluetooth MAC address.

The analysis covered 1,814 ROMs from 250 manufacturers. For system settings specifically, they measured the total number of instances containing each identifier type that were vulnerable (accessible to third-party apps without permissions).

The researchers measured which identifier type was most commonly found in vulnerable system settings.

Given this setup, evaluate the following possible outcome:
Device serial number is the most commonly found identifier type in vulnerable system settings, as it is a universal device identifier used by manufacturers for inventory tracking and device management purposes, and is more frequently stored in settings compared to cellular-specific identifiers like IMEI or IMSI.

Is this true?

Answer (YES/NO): NO